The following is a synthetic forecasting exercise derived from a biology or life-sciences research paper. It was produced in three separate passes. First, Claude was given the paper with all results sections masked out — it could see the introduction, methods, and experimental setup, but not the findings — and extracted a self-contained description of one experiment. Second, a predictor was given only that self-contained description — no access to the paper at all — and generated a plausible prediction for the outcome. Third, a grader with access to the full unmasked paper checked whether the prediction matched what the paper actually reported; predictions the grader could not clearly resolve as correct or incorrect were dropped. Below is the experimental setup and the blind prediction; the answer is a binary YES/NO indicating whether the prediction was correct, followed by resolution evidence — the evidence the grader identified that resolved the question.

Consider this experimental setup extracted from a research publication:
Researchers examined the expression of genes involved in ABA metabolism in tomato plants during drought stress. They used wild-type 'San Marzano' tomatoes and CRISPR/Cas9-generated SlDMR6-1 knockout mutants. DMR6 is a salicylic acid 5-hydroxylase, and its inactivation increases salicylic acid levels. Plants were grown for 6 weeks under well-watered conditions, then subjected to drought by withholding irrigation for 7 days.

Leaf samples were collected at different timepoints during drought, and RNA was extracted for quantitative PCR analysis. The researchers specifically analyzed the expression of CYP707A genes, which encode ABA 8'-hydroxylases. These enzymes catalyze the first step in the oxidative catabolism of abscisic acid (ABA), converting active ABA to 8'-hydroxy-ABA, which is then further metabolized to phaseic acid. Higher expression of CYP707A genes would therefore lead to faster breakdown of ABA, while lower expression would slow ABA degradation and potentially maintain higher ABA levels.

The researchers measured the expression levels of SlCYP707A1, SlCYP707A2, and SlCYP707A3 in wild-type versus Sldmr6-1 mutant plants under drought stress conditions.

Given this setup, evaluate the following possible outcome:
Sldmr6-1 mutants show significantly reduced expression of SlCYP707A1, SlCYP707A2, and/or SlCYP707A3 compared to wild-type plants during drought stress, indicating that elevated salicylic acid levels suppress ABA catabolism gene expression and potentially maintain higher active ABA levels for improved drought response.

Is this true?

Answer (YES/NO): YES